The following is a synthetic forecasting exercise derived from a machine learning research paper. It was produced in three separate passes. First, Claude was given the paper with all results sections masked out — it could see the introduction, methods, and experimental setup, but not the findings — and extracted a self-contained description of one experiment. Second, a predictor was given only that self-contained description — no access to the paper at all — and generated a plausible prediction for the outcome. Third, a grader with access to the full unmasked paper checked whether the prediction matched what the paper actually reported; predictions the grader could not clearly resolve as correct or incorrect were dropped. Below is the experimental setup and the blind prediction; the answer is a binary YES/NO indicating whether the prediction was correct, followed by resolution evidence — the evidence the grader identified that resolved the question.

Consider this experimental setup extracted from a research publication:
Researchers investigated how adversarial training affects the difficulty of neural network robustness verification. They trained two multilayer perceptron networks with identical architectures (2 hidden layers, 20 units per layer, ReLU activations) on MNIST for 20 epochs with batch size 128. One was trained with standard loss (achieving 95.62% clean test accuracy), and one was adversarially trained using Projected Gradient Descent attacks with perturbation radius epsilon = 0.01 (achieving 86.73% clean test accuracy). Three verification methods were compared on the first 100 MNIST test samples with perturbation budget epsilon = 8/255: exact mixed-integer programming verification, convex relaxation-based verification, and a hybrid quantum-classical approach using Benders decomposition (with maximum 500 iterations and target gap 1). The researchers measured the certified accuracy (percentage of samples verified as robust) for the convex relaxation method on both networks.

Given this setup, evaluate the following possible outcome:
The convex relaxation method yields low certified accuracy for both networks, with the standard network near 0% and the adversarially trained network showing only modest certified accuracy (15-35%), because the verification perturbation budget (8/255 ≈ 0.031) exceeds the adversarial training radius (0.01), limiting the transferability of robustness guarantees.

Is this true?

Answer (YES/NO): NO